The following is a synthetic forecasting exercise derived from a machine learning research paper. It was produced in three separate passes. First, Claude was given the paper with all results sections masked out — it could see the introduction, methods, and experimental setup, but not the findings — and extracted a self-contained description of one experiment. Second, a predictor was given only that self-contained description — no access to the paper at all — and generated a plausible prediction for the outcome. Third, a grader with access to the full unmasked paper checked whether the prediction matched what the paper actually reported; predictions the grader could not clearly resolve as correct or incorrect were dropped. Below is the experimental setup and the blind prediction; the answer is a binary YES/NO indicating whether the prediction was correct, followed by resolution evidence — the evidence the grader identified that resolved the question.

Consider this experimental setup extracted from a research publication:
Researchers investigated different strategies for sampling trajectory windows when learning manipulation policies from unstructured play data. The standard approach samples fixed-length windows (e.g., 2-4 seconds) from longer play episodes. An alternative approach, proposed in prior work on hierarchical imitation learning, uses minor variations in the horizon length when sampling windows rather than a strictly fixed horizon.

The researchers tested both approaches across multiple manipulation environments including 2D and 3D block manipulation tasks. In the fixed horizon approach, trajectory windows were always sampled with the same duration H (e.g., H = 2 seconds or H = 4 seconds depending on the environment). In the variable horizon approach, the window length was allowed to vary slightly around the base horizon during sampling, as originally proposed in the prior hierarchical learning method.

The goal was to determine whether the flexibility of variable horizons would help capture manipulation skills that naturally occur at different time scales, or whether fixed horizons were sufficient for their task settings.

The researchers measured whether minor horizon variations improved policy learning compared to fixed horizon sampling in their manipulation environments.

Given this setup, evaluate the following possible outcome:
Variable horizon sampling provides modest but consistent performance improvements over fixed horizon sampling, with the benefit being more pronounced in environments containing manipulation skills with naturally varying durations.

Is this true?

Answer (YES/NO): NO